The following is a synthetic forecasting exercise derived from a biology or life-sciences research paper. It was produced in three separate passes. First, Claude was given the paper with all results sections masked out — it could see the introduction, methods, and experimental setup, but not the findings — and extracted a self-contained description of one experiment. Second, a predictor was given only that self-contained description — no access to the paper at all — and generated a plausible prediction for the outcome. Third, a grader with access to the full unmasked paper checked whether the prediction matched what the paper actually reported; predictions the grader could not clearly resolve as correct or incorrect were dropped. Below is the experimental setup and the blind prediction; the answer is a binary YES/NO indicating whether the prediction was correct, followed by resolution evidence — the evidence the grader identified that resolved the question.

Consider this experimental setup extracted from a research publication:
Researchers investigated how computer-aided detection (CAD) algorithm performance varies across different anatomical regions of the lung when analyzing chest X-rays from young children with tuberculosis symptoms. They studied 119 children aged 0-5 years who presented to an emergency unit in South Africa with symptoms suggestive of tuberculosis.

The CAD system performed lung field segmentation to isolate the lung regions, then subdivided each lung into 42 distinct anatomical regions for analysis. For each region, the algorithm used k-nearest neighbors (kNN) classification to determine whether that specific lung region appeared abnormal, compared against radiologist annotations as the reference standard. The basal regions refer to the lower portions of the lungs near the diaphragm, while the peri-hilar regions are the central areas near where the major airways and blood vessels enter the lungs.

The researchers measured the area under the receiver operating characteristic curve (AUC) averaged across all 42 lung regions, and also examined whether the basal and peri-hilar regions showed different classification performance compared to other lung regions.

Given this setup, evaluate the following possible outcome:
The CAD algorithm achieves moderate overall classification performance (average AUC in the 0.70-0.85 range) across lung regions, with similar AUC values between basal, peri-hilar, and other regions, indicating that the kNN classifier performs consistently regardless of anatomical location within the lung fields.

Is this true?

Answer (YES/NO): NO